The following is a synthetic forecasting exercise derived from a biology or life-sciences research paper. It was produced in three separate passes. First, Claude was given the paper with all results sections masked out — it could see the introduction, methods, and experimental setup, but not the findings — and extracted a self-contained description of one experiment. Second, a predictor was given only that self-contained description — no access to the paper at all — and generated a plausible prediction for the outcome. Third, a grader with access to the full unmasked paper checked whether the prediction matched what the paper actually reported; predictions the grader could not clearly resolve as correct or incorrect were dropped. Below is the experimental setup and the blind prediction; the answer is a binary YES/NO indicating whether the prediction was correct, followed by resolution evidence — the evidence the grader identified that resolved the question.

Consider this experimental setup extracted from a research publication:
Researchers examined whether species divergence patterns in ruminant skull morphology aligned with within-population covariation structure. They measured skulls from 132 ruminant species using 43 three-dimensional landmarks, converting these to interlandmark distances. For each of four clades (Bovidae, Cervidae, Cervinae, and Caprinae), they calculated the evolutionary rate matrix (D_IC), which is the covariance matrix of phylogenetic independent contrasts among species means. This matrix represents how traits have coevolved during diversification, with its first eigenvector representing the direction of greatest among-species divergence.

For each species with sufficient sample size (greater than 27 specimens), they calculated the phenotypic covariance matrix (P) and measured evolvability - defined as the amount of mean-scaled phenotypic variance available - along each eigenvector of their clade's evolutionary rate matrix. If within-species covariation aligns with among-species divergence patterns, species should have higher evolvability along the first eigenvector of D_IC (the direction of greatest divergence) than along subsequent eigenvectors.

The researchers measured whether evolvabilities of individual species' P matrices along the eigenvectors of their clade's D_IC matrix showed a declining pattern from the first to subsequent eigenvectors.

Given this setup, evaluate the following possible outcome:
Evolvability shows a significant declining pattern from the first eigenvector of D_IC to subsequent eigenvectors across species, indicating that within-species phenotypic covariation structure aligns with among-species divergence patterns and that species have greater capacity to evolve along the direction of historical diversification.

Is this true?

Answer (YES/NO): YES